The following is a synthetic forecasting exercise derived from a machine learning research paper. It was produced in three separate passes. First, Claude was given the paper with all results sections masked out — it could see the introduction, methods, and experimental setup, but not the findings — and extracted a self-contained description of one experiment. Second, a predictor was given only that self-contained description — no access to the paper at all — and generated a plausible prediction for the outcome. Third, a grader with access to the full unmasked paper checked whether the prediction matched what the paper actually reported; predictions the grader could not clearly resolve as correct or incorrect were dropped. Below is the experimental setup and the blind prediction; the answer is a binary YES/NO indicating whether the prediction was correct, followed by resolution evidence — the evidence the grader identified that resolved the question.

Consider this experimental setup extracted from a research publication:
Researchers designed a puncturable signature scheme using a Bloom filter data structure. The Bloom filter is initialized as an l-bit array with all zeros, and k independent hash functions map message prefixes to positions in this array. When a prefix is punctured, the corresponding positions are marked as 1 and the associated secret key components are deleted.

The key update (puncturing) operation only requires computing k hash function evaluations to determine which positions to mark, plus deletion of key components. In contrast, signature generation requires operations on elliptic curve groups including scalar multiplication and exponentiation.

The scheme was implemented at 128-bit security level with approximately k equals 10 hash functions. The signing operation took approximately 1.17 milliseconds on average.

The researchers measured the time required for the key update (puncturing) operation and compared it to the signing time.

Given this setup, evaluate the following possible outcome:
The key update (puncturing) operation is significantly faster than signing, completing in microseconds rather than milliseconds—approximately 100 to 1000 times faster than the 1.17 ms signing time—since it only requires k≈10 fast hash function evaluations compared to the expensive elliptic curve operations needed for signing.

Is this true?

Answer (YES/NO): NO